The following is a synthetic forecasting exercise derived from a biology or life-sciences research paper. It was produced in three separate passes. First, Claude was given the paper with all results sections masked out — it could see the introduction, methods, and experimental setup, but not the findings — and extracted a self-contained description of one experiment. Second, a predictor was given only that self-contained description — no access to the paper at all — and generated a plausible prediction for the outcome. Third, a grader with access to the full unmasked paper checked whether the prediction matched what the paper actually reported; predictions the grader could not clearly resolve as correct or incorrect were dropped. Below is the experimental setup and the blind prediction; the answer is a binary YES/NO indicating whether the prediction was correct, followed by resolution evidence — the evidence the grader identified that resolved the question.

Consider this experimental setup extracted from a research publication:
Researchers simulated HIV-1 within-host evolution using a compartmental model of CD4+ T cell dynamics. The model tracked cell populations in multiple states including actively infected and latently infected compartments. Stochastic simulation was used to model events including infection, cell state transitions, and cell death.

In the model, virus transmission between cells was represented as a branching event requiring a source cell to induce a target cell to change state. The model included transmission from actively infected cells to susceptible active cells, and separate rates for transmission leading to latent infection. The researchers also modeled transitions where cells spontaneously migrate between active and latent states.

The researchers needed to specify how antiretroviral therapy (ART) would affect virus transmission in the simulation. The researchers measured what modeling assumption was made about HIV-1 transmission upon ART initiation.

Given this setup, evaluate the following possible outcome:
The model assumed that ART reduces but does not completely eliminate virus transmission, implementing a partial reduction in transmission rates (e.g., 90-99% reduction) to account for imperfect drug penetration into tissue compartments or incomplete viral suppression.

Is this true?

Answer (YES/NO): NO